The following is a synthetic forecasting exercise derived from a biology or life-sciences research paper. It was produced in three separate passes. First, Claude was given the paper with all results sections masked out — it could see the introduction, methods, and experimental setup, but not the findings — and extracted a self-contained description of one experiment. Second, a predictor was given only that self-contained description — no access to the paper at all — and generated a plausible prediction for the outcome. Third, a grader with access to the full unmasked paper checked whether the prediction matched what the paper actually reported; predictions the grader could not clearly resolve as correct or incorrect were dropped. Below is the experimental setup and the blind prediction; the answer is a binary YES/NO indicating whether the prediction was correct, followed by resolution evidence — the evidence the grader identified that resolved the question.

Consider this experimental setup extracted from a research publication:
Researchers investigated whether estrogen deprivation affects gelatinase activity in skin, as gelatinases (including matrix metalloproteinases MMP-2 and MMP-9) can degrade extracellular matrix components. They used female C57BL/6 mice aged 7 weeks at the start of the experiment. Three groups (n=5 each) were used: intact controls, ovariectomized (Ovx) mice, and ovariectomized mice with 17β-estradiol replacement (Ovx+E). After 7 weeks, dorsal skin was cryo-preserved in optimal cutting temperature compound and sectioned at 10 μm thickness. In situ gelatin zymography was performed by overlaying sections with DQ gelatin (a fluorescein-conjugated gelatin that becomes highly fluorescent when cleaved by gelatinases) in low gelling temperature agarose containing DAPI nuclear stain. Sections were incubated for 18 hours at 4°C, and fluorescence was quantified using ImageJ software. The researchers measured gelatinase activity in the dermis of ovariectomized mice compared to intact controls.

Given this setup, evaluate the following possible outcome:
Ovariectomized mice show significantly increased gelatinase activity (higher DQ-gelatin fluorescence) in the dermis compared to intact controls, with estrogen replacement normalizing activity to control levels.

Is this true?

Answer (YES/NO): NO